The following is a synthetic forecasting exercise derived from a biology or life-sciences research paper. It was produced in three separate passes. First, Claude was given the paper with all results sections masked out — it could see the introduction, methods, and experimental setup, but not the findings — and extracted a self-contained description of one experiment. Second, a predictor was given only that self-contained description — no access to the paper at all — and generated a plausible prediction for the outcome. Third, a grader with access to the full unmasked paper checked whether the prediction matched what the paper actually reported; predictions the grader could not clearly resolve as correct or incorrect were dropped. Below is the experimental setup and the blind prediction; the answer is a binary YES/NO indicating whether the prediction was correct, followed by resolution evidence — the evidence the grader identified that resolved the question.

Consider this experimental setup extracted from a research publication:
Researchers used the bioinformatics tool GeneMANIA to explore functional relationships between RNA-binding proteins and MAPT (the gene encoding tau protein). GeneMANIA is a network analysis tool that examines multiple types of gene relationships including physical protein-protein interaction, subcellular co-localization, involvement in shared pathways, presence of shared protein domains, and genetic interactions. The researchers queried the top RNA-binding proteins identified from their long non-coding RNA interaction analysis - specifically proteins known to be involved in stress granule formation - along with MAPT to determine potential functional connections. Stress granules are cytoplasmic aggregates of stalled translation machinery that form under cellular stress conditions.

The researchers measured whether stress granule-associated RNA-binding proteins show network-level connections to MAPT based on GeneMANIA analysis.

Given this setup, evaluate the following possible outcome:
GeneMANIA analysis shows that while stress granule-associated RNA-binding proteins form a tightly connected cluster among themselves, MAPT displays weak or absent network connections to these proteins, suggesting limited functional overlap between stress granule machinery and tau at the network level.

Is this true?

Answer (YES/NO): NO